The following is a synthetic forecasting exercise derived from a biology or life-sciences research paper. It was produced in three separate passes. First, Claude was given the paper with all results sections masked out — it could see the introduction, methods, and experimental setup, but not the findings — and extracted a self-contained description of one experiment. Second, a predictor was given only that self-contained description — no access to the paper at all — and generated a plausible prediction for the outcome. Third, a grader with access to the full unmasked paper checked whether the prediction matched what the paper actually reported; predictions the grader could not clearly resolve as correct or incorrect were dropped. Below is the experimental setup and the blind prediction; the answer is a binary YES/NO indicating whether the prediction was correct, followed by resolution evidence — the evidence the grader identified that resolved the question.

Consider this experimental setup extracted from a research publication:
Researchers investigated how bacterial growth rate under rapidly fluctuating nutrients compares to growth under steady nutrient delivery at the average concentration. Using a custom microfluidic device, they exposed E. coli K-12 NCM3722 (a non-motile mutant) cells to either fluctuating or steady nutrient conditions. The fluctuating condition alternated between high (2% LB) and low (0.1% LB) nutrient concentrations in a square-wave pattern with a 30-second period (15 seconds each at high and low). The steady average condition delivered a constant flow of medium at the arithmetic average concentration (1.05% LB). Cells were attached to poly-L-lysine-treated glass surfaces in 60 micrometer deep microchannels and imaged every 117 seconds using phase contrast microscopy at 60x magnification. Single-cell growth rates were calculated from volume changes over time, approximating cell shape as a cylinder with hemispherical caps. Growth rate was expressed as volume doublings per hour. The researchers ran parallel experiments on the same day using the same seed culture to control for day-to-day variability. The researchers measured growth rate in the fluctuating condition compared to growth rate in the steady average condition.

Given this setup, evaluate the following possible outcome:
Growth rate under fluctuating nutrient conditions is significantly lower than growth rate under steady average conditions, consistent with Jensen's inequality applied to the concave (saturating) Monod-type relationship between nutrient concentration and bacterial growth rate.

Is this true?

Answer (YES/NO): YES